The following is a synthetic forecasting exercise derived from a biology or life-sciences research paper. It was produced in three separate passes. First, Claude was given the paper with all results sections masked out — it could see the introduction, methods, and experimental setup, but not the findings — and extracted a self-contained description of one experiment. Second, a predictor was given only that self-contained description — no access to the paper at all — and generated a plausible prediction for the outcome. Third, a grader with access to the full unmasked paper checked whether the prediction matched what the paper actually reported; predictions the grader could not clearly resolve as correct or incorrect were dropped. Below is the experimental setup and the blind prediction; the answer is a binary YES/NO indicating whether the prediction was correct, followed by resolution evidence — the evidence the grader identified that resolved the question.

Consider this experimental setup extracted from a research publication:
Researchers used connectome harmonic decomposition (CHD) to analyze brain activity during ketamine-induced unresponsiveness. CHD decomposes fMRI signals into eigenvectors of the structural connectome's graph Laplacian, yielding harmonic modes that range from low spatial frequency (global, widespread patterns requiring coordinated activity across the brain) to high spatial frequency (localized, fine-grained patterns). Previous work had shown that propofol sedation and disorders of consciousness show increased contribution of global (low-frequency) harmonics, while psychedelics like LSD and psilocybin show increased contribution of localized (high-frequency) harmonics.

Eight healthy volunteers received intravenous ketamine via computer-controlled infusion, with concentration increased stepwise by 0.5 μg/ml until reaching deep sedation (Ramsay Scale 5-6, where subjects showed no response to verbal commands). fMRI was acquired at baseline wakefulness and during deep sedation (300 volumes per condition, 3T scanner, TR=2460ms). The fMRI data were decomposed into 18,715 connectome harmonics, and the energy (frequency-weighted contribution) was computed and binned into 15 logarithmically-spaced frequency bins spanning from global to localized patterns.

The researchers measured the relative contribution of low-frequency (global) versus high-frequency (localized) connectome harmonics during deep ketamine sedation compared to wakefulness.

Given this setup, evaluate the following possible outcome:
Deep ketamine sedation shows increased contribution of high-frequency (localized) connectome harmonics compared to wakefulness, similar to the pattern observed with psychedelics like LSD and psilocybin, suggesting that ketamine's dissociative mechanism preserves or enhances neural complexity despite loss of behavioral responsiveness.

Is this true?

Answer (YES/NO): YES